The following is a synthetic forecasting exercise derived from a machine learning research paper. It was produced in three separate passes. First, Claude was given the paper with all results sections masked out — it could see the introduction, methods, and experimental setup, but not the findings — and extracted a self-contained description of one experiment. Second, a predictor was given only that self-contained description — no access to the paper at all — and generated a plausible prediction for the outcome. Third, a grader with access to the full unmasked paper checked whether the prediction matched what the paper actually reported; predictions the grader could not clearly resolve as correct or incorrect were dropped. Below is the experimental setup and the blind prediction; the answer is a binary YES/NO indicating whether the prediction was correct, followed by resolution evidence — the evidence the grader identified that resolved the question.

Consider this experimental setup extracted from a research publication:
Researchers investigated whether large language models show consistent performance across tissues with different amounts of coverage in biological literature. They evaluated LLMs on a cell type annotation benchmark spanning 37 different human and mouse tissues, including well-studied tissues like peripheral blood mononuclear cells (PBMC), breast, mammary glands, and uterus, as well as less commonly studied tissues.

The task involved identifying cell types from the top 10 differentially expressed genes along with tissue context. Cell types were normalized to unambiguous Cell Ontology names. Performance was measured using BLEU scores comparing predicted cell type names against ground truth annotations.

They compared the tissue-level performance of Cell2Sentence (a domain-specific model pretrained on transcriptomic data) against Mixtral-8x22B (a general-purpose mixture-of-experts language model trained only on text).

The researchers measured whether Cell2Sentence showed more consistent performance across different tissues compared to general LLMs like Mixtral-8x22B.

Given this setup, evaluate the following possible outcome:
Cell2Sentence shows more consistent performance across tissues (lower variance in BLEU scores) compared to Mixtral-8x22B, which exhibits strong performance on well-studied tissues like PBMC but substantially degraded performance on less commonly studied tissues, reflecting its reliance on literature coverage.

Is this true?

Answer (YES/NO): NO